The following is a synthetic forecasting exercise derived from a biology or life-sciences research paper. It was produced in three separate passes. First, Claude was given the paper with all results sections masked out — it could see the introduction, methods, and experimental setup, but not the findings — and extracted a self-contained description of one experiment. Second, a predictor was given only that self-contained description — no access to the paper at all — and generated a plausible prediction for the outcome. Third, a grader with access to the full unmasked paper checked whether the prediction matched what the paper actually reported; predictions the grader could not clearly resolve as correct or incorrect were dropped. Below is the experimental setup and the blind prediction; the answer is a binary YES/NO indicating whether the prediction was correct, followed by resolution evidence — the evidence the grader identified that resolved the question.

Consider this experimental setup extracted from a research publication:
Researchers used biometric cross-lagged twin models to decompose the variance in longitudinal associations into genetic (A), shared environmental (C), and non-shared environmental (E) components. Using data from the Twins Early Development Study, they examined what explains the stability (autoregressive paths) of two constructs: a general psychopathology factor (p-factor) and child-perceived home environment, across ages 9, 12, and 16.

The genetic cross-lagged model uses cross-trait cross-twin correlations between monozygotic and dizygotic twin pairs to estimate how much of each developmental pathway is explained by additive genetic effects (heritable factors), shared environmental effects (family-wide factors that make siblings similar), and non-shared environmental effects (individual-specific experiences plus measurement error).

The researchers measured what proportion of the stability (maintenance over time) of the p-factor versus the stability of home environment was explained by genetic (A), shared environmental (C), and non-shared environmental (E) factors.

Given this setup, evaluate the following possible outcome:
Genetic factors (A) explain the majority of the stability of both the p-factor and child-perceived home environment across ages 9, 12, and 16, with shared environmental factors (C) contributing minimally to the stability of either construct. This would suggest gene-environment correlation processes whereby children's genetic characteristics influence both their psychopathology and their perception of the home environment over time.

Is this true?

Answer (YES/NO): NO